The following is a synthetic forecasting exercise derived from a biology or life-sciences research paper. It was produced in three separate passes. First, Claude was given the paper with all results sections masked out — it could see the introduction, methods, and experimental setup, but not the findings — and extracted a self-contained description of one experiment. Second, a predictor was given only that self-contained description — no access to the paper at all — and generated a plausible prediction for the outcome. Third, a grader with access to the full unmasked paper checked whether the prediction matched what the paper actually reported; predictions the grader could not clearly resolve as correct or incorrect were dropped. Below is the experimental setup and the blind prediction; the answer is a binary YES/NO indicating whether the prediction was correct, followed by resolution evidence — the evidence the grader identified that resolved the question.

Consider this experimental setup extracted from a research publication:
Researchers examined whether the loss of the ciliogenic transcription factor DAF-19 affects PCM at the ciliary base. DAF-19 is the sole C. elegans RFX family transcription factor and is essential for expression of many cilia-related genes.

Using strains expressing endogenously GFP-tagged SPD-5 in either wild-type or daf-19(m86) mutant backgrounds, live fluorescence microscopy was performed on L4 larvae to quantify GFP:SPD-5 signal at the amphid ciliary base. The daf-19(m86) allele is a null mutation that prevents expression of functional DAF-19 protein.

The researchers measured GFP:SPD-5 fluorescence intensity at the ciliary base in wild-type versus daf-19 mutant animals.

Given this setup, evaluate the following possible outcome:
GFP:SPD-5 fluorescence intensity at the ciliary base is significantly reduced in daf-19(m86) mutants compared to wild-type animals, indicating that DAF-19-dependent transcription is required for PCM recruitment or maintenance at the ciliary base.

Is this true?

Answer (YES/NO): YES